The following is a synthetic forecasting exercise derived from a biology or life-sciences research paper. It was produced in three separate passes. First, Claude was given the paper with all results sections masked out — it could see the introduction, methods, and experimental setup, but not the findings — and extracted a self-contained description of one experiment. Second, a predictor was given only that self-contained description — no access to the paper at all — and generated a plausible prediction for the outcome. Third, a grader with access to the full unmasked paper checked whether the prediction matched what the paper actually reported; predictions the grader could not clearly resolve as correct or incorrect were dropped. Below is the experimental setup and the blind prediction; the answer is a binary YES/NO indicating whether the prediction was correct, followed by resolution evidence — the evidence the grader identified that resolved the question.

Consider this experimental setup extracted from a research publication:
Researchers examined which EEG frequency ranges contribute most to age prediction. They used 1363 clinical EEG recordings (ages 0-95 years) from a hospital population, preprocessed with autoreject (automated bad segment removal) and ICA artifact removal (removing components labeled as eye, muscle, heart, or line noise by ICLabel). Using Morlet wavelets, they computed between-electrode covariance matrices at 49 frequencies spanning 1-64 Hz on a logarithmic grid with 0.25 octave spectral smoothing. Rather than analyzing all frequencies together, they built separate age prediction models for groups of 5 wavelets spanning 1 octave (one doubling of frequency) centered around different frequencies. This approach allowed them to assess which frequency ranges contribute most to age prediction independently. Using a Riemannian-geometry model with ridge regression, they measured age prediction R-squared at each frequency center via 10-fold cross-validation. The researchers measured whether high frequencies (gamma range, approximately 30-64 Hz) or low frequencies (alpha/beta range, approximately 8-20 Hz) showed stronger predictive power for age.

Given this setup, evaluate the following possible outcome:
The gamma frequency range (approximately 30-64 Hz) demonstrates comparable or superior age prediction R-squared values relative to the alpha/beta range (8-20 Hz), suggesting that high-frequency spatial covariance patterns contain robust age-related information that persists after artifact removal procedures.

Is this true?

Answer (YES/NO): NO